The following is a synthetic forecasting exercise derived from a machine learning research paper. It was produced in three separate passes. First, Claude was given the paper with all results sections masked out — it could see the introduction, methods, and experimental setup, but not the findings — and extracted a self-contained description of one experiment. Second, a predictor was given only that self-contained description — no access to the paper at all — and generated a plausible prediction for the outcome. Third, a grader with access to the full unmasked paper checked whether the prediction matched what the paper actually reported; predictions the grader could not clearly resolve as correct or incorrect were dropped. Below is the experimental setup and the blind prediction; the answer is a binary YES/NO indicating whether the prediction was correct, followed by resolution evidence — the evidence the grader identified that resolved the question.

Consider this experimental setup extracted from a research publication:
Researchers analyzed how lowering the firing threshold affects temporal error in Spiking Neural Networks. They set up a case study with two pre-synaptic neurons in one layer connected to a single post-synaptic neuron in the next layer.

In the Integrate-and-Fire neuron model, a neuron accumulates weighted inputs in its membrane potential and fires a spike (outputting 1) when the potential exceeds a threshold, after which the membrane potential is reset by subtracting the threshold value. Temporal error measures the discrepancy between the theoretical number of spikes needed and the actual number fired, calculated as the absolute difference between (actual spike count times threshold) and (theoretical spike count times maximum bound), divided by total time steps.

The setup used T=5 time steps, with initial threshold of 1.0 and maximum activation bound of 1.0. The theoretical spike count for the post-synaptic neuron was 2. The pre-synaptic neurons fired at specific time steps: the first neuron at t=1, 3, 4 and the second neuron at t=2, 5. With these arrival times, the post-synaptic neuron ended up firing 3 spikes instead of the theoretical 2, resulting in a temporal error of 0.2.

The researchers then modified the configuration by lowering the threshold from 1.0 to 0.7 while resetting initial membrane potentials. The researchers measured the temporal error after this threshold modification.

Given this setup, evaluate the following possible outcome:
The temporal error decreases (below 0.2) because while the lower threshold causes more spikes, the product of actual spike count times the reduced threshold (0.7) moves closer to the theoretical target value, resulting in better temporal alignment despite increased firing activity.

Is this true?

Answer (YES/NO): YES